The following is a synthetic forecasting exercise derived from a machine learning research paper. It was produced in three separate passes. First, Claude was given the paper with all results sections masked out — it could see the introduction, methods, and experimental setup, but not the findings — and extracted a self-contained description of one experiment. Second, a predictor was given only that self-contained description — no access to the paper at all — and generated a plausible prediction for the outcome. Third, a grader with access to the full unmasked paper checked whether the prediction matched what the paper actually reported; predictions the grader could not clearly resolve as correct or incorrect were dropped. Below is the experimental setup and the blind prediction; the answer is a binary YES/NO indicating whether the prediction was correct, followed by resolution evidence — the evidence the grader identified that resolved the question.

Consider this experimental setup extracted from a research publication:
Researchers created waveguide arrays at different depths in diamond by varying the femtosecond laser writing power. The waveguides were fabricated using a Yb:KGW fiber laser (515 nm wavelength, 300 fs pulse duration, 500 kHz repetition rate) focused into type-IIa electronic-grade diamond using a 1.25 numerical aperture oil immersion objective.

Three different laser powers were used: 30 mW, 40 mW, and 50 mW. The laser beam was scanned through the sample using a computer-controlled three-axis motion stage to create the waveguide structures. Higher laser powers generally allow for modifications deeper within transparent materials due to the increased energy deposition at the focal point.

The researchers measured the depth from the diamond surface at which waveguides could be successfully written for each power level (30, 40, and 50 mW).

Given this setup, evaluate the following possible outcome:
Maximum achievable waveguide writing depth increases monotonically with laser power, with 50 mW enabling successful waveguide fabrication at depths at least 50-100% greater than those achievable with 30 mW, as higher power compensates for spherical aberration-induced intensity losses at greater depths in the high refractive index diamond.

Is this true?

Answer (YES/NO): YES